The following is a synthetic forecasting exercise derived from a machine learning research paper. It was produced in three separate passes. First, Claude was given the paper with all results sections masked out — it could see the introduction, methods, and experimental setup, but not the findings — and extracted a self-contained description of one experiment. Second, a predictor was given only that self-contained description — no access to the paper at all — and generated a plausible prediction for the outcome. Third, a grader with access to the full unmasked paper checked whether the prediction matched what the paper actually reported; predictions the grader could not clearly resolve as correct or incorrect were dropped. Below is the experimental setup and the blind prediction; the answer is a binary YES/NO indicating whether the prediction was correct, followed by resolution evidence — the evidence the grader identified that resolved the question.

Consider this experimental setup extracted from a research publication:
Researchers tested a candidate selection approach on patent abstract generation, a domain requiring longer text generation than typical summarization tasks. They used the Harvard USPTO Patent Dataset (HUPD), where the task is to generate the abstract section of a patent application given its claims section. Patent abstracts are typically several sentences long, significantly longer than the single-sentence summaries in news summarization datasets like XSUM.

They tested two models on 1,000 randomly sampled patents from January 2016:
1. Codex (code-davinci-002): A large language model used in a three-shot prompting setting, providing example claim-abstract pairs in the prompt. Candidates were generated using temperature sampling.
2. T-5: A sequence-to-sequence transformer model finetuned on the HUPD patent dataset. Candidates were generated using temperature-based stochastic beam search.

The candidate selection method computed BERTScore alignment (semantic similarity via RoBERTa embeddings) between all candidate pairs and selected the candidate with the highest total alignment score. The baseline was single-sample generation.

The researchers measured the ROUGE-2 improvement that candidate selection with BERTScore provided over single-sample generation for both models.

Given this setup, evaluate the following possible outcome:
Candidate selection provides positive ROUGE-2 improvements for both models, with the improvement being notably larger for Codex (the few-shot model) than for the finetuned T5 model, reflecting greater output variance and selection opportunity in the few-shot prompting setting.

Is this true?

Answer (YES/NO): YES